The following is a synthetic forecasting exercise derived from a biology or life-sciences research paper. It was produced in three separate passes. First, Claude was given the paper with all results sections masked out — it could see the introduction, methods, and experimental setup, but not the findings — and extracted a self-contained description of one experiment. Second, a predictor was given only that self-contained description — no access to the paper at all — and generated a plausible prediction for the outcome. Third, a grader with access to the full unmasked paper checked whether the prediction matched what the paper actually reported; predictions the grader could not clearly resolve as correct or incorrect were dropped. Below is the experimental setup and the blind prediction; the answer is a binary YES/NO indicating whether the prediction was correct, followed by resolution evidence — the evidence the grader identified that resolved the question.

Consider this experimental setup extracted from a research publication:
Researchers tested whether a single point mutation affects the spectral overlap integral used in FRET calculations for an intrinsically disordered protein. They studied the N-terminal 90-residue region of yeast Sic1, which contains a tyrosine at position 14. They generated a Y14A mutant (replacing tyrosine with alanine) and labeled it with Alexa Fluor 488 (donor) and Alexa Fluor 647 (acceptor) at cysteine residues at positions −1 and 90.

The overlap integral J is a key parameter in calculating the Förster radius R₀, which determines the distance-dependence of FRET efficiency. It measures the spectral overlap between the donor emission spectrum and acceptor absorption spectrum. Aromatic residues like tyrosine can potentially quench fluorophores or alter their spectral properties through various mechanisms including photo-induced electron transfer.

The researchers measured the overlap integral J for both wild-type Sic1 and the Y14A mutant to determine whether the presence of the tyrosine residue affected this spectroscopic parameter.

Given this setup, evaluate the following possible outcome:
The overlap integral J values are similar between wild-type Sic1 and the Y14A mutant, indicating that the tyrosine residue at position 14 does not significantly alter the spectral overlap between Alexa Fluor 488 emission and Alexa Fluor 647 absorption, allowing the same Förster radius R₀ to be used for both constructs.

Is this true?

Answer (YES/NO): YES